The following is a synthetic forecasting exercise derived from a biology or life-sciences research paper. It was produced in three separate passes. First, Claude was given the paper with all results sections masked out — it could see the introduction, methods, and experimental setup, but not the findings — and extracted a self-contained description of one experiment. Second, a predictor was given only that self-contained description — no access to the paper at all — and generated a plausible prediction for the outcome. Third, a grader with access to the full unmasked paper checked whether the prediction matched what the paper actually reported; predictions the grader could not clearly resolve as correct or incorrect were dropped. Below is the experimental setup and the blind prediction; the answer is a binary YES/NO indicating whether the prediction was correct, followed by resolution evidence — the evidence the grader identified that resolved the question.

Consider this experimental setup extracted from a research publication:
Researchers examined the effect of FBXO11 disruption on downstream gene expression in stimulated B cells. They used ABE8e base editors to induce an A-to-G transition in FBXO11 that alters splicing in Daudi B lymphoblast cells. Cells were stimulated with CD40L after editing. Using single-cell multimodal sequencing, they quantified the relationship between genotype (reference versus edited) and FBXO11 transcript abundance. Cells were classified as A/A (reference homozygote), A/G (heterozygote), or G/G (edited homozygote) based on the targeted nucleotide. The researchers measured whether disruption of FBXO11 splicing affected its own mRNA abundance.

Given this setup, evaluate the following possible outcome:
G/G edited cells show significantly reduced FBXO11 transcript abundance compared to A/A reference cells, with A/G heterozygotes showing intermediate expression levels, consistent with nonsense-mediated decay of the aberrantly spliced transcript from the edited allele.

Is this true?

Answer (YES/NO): YES